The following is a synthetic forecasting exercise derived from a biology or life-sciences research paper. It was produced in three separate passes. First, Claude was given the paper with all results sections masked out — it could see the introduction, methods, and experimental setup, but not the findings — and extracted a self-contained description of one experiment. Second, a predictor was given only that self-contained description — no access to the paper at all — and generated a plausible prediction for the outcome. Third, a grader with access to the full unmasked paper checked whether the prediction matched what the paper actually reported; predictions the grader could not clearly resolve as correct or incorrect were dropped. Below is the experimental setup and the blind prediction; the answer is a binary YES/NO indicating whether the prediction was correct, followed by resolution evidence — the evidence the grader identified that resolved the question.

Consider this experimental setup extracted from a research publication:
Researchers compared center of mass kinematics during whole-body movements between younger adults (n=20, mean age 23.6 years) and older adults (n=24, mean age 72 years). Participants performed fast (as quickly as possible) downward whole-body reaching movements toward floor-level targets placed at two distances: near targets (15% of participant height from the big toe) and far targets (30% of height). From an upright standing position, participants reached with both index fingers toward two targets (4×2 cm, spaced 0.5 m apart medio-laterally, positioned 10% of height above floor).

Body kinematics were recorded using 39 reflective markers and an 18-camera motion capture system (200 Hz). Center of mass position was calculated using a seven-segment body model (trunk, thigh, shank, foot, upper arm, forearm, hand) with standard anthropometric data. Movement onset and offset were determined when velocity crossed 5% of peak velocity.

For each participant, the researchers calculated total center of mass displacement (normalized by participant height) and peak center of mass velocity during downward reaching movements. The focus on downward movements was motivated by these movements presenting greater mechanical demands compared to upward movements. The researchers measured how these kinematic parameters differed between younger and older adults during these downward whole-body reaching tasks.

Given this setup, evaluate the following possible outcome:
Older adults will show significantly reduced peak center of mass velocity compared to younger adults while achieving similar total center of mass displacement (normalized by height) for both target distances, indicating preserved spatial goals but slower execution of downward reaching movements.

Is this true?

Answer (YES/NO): NO